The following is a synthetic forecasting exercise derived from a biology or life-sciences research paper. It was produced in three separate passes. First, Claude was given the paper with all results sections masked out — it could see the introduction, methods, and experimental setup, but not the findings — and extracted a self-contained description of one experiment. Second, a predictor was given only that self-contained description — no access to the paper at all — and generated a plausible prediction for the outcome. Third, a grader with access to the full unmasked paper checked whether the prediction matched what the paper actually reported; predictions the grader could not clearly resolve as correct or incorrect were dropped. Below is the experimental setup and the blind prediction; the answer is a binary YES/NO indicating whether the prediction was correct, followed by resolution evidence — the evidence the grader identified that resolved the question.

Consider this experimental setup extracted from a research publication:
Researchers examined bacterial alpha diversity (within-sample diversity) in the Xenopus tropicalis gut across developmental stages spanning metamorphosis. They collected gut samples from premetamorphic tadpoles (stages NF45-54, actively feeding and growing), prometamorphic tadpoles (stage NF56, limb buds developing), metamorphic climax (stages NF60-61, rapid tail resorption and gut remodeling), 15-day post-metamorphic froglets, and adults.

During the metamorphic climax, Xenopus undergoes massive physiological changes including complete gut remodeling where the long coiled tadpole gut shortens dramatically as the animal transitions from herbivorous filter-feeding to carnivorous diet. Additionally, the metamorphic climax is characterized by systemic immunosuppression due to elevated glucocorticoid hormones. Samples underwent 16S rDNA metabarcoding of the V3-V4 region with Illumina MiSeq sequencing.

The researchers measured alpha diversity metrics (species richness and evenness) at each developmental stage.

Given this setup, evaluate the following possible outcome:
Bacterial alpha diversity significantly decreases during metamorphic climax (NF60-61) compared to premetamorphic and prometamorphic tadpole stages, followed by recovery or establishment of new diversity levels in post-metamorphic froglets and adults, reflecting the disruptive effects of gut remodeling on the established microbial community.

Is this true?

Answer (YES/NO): YES